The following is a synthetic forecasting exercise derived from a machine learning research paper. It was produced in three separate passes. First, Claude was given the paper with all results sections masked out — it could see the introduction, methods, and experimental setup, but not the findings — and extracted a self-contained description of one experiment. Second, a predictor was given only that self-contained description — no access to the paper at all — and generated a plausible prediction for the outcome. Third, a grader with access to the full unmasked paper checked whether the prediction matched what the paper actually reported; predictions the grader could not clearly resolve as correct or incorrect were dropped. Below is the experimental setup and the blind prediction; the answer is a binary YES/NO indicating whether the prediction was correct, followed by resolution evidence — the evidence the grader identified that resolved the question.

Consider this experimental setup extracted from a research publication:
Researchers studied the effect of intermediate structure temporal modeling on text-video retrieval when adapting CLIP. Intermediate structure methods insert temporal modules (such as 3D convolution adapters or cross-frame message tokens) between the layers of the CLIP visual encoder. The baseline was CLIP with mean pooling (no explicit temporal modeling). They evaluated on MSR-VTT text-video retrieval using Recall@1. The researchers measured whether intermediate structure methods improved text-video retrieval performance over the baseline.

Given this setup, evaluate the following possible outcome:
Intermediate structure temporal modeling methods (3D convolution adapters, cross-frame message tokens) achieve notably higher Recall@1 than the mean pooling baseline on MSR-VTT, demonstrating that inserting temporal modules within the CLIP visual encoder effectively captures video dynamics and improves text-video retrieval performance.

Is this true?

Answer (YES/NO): NO